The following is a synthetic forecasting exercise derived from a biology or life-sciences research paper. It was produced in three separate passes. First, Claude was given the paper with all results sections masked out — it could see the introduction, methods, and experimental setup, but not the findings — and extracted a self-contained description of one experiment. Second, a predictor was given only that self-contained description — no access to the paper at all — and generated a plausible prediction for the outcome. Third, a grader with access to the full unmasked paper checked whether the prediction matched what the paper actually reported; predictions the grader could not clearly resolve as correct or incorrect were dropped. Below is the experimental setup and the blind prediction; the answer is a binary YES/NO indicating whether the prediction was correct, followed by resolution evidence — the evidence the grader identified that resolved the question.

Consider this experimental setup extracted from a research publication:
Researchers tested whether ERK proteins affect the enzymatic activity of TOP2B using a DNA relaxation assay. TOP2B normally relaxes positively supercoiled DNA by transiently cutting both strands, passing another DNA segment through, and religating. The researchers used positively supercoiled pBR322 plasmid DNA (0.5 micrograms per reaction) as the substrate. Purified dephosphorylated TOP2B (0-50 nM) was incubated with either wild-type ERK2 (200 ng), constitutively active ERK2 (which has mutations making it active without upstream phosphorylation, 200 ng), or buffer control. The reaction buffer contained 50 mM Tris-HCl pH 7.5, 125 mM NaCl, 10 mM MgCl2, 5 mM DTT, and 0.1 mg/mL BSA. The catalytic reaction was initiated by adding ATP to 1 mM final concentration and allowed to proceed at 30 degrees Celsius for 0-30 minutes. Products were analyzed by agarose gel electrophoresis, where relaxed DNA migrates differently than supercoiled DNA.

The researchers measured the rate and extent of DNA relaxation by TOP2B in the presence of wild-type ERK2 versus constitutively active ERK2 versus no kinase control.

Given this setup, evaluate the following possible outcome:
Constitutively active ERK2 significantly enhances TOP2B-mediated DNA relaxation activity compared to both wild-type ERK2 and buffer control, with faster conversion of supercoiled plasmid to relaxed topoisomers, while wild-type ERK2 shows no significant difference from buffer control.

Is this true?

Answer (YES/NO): NO